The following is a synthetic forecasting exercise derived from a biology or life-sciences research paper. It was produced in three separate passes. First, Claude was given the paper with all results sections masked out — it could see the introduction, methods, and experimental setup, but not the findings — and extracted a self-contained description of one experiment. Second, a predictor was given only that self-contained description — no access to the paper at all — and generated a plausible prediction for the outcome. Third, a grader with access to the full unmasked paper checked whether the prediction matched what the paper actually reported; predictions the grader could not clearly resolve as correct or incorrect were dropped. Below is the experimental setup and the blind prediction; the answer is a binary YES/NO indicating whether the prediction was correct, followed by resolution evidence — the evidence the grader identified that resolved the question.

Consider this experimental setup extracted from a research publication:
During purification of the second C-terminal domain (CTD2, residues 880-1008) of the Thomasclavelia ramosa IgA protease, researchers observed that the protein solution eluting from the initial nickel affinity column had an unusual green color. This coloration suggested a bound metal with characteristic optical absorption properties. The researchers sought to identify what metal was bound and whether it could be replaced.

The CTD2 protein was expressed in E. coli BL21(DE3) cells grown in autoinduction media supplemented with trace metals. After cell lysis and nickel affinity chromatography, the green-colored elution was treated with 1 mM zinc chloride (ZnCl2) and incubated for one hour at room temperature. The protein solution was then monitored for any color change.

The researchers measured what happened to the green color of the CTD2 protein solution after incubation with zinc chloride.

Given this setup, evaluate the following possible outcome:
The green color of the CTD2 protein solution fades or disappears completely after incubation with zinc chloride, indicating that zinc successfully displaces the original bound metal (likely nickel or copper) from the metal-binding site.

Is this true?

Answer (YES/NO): YES